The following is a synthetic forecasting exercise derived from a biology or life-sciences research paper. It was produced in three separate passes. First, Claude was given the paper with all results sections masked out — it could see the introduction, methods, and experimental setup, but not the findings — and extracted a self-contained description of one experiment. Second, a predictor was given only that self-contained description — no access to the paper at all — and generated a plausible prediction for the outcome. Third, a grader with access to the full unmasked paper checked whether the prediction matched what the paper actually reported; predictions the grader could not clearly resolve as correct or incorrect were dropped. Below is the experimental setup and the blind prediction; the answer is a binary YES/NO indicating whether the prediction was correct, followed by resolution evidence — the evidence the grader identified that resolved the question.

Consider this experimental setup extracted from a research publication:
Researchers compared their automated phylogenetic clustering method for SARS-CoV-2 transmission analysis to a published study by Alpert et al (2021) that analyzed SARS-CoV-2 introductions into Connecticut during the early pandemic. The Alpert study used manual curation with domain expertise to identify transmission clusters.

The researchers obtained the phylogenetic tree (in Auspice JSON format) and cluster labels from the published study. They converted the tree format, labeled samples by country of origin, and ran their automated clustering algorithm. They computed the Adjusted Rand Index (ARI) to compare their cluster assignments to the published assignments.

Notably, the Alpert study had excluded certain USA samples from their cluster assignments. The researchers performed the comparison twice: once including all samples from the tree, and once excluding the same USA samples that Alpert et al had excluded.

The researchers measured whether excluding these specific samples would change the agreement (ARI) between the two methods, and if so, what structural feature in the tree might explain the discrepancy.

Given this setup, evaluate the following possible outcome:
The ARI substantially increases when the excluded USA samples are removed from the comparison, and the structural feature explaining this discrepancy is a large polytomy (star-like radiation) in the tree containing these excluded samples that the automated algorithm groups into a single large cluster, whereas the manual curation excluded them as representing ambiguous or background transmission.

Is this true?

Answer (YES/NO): NO